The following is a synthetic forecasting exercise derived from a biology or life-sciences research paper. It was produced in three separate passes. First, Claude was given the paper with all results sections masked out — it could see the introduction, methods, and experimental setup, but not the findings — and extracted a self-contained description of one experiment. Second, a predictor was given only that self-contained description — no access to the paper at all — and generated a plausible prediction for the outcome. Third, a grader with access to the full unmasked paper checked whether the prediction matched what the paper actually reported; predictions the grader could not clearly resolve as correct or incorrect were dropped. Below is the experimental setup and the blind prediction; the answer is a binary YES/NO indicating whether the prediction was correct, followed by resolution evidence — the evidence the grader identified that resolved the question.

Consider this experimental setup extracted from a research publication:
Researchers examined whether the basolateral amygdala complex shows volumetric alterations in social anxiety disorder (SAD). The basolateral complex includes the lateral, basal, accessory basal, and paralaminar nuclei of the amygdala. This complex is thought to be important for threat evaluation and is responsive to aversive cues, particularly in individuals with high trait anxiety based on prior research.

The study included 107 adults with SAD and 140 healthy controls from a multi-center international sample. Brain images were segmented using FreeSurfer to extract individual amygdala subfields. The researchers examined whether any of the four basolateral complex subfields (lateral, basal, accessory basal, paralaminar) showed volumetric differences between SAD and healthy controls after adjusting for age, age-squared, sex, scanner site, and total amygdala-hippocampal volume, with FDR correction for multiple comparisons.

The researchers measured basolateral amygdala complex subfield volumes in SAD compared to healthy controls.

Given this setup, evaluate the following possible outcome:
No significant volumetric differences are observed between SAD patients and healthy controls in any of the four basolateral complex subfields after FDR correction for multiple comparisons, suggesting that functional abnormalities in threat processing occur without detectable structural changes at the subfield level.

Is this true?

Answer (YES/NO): NO